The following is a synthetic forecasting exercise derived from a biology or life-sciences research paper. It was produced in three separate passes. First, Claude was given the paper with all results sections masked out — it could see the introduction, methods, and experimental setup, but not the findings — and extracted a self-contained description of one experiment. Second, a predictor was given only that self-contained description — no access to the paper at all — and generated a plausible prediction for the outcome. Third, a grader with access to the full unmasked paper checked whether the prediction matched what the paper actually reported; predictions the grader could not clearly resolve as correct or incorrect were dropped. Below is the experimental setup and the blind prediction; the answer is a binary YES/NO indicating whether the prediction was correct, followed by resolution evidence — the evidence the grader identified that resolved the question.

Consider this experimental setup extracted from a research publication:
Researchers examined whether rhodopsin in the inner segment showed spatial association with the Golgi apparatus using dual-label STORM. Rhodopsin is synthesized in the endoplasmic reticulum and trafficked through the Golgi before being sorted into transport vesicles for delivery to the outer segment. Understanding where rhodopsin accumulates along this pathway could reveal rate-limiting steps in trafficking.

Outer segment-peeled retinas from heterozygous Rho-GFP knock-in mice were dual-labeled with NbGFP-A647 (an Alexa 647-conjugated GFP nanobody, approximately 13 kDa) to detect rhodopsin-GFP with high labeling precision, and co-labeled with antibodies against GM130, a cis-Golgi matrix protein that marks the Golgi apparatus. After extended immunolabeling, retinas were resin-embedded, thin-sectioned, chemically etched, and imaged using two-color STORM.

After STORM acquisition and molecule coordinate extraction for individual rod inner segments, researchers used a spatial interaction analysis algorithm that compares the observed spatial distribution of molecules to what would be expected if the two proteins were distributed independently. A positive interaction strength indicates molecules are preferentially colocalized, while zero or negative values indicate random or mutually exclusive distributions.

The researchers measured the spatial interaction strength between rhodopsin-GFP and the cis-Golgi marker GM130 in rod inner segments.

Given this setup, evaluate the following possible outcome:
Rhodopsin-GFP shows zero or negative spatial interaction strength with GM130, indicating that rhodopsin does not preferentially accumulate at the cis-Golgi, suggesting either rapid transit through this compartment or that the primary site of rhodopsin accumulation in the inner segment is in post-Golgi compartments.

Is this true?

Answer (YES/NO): YES